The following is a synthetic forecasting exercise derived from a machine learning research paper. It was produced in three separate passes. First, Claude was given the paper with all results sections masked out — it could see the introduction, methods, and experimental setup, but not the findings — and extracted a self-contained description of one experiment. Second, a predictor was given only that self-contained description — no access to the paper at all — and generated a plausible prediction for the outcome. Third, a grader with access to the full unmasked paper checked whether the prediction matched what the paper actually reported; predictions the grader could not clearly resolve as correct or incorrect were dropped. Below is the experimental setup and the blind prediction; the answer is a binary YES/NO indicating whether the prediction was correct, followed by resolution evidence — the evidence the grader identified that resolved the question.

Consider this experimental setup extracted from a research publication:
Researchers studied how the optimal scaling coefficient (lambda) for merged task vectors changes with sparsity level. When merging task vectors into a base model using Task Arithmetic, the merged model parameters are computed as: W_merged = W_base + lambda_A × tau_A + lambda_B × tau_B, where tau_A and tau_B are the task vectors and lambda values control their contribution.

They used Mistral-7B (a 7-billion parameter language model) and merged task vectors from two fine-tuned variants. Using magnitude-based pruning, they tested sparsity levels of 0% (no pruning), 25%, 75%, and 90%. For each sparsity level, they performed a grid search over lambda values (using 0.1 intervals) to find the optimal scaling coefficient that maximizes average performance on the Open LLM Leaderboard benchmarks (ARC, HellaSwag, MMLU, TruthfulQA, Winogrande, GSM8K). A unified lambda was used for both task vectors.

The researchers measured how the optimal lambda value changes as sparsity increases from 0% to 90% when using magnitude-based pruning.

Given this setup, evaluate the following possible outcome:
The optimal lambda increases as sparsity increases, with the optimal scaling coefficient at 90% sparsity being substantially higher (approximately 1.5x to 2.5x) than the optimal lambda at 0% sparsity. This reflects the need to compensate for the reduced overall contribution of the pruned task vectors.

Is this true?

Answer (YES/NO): YES